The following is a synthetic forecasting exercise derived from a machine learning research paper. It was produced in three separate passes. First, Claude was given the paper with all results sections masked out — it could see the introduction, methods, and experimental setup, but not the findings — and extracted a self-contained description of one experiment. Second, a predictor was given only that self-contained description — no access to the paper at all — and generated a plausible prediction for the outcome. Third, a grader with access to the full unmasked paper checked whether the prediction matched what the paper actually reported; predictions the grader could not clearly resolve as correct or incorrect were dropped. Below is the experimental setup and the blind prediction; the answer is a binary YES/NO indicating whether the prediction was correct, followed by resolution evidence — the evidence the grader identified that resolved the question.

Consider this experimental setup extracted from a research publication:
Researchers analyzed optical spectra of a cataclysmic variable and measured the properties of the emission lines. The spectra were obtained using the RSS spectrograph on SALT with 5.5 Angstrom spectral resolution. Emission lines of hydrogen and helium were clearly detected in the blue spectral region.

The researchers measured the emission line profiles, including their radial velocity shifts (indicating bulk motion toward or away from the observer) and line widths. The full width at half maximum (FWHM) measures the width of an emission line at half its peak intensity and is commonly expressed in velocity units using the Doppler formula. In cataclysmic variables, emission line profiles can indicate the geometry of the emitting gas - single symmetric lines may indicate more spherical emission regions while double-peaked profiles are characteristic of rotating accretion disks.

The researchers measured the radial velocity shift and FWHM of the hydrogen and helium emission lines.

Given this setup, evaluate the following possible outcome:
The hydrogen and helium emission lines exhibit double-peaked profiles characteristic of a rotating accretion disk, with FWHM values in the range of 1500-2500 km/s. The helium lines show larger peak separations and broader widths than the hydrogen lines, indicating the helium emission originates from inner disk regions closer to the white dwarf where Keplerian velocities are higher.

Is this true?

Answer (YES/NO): NO